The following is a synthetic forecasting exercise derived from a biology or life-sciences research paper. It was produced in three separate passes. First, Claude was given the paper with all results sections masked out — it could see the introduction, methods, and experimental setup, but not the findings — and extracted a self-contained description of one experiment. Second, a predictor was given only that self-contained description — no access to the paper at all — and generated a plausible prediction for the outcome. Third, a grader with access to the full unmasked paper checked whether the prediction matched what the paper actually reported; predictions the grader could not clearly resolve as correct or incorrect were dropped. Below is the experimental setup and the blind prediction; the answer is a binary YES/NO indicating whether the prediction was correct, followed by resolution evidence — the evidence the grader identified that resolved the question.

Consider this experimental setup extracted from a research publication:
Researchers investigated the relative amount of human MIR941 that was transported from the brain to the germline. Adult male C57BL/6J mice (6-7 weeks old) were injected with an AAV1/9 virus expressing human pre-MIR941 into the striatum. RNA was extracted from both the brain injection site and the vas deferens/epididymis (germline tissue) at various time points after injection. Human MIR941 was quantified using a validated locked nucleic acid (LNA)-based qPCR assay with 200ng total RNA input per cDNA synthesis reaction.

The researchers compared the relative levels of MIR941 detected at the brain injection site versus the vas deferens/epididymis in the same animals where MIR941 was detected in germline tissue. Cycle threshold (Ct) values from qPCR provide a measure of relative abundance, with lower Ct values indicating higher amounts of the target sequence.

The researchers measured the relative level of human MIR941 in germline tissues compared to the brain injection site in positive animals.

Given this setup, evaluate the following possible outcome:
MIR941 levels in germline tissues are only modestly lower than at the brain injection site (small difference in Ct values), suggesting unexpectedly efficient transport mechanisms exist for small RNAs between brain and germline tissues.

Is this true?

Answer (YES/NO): NO